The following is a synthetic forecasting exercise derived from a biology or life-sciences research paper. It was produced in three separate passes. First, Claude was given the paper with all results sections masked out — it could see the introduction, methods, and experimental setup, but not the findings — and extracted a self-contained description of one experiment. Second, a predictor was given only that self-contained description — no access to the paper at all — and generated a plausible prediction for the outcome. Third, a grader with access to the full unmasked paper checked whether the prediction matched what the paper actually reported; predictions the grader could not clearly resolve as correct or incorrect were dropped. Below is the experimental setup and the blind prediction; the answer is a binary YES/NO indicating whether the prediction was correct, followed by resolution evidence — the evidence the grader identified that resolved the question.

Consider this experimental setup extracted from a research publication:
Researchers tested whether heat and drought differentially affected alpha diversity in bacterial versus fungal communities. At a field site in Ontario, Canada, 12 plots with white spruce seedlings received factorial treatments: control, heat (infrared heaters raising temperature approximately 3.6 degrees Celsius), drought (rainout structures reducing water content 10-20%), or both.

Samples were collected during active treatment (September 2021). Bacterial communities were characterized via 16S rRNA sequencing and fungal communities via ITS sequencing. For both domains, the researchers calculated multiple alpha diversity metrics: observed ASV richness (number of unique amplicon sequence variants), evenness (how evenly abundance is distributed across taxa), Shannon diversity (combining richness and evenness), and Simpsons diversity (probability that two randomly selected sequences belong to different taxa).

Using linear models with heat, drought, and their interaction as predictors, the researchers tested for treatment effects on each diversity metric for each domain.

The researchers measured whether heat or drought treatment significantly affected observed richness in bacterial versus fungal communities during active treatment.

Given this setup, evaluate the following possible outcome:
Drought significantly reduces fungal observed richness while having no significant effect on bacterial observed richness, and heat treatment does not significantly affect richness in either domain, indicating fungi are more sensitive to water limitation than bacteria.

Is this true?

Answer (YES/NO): NO